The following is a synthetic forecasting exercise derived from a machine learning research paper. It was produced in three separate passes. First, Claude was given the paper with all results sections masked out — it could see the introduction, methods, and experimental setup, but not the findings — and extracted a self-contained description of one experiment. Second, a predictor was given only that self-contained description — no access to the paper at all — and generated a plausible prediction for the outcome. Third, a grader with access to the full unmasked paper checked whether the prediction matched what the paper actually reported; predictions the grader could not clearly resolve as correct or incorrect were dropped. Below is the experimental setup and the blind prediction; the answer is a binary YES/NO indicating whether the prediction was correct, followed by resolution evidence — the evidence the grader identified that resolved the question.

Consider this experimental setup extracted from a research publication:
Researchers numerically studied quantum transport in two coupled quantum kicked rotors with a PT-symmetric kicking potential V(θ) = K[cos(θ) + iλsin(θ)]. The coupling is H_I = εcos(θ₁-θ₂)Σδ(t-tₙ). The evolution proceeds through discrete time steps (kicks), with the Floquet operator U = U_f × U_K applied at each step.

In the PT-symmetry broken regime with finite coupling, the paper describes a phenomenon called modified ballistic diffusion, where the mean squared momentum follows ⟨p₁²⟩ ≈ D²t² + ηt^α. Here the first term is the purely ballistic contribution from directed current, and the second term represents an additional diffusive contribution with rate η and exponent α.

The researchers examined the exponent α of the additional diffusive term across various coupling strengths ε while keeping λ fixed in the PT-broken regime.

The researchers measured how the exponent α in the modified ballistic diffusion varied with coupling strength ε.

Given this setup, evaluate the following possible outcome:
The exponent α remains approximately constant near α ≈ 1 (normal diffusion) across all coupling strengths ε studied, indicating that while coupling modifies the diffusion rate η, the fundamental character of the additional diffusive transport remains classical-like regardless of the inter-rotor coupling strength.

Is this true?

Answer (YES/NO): YES